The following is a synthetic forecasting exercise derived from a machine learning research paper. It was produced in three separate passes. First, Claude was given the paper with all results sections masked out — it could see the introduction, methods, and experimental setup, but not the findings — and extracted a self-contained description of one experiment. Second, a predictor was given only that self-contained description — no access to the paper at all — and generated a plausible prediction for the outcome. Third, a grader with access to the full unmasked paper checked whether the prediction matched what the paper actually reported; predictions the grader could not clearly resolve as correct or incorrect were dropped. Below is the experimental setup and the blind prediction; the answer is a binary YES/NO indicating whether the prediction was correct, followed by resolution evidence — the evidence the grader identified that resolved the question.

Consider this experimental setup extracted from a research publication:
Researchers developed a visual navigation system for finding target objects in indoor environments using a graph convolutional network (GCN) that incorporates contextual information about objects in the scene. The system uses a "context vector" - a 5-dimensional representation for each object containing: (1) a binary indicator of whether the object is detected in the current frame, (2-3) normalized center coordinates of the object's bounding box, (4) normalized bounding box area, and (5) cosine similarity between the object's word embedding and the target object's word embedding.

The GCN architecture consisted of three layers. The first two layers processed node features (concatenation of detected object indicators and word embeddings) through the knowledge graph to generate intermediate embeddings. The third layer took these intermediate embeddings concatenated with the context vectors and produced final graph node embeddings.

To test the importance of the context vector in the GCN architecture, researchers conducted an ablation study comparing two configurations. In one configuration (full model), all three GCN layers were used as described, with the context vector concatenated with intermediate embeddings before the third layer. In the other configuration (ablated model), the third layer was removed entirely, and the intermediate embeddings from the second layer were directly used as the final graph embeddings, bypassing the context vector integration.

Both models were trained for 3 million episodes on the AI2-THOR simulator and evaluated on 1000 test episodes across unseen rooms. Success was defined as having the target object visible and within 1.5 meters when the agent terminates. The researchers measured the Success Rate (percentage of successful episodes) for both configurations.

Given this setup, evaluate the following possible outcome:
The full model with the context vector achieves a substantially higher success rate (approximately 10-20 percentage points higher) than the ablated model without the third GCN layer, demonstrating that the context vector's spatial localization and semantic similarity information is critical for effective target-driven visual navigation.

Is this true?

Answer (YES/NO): NO